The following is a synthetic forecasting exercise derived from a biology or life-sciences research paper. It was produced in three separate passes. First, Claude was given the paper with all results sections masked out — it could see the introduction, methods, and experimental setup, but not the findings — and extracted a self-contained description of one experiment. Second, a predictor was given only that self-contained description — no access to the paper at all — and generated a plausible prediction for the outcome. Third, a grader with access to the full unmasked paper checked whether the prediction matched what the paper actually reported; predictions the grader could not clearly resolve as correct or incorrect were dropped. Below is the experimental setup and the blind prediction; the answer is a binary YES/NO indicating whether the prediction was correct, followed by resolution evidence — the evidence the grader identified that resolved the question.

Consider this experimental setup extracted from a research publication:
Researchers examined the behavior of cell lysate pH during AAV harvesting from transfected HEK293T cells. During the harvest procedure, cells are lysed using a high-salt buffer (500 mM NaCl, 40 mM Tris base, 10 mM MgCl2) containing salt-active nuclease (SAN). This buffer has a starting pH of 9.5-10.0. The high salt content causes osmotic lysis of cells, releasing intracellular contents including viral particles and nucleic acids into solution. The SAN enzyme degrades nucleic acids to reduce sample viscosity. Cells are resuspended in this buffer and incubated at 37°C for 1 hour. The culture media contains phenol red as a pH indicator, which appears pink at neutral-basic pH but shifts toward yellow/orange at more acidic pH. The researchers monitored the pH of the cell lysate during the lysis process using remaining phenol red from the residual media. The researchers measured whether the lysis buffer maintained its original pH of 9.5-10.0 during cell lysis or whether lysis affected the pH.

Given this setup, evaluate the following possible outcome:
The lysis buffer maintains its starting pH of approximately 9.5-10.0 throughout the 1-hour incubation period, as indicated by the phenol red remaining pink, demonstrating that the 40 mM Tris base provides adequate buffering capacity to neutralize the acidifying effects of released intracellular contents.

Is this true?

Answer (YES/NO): NO